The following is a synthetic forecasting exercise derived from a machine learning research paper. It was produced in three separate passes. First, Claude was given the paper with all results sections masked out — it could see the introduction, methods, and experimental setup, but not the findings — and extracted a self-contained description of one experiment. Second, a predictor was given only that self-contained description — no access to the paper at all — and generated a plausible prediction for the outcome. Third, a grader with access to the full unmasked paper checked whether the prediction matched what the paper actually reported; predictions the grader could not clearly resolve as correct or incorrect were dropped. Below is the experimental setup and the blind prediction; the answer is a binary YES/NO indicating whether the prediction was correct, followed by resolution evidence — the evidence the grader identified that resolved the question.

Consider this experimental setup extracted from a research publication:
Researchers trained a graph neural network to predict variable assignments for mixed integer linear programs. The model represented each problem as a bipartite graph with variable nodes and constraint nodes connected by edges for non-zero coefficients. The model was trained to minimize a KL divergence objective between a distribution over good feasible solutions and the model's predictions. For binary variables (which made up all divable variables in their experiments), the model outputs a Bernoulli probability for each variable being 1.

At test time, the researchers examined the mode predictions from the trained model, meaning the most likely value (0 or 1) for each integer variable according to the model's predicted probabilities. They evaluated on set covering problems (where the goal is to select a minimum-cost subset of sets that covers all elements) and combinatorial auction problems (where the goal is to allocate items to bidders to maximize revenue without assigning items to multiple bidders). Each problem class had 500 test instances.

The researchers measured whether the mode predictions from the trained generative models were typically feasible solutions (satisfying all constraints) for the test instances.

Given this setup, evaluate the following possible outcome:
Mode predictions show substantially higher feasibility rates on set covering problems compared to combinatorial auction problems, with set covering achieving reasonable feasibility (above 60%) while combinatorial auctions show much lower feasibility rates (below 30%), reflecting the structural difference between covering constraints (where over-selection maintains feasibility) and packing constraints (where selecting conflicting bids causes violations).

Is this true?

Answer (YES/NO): NO